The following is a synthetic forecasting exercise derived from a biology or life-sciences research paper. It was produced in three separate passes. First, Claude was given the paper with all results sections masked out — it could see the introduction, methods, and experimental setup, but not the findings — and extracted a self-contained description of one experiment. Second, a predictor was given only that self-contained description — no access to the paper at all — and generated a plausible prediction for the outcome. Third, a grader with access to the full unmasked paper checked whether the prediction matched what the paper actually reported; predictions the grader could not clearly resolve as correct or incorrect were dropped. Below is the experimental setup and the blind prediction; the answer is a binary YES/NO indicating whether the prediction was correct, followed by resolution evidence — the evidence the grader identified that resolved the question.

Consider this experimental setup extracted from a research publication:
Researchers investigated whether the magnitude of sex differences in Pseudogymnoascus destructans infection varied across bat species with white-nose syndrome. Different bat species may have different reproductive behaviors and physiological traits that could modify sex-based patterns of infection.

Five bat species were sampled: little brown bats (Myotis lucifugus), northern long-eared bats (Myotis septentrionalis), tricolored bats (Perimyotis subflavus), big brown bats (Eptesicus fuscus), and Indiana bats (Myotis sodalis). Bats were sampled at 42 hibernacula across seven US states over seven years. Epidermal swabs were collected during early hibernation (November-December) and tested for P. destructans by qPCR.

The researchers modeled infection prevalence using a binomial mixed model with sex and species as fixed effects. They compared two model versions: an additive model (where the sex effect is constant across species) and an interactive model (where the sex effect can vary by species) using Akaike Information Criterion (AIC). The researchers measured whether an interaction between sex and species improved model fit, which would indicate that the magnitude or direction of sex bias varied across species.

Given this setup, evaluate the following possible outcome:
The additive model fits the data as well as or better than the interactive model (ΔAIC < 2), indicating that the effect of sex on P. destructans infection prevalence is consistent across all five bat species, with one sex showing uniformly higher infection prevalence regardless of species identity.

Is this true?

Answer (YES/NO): NO